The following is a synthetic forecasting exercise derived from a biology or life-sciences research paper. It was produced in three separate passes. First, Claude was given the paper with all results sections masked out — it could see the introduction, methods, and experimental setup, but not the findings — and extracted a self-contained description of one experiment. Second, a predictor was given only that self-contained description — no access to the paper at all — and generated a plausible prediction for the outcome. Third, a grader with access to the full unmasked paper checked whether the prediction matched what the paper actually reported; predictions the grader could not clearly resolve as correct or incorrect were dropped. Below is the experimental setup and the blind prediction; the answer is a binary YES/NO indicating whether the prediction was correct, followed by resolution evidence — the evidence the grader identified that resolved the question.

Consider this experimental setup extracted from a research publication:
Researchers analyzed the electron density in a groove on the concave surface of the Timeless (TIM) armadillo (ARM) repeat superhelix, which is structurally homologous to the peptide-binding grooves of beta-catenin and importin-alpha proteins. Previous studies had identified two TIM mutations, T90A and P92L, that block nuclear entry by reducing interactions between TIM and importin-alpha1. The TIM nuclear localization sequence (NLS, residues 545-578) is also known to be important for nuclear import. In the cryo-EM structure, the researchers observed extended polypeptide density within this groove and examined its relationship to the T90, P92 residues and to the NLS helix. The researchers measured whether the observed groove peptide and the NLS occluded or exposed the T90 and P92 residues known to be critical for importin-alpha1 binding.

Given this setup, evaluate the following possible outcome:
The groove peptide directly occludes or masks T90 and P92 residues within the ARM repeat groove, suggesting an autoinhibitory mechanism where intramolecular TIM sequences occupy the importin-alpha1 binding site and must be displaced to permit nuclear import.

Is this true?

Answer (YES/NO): YES